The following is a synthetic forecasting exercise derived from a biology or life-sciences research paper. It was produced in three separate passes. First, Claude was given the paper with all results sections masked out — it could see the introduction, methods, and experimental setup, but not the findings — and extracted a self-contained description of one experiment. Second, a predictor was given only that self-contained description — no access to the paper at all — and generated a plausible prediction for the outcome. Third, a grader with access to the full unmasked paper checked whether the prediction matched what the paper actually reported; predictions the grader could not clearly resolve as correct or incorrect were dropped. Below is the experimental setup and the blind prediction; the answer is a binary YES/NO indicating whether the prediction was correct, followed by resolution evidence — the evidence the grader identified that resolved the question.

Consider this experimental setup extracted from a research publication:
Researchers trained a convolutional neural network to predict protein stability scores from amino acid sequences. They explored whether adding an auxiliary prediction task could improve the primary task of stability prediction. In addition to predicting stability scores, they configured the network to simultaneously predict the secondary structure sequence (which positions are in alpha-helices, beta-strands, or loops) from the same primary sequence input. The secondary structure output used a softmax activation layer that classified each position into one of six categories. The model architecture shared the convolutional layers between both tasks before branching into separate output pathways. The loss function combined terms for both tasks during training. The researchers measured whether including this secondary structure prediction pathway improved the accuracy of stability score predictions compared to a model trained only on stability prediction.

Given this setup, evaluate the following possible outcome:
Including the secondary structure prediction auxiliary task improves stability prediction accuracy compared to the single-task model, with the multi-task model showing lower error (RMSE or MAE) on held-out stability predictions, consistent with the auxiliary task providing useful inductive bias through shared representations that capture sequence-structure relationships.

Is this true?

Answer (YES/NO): YES